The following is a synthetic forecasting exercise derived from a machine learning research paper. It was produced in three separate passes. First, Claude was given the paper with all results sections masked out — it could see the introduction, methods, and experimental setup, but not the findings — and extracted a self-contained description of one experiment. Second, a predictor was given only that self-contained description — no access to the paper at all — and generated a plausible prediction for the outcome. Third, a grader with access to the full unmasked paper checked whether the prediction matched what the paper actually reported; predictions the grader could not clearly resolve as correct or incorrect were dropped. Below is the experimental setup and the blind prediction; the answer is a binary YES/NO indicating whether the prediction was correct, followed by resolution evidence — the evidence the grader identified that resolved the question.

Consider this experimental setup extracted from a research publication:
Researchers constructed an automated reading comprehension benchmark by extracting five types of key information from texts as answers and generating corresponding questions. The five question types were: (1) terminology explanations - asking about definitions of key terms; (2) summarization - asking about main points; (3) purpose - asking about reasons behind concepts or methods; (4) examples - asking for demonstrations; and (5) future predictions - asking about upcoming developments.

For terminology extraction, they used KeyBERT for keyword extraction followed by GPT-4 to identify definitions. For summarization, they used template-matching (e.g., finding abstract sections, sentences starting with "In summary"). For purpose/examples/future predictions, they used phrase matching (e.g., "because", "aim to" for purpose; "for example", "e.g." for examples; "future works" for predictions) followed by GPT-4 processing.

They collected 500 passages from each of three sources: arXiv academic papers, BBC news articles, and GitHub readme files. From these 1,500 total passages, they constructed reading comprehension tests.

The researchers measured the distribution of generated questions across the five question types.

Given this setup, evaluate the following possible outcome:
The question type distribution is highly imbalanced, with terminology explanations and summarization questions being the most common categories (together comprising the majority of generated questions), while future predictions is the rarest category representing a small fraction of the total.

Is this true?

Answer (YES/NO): YES